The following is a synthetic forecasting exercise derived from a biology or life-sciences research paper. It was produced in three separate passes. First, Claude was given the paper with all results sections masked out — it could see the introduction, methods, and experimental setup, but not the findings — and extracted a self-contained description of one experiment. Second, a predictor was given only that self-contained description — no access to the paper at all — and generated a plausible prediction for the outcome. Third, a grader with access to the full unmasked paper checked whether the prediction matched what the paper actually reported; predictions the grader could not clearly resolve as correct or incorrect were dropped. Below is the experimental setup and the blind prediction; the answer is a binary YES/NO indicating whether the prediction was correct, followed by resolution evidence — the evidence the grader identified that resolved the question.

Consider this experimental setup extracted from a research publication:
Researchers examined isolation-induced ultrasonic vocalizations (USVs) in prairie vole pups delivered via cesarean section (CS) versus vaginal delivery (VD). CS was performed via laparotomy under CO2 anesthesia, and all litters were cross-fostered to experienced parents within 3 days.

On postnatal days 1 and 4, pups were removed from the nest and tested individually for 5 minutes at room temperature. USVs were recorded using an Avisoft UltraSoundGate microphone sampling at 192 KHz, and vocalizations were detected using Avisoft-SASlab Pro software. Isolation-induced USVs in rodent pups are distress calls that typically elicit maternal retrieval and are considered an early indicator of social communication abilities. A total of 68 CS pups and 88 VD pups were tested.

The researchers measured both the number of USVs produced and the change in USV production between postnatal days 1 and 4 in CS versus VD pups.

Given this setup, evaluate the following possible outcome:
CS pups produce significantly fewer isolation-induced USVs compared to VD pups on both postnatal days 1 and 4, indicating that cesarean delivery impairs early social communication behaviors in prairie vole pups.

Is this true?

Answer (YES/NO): NO